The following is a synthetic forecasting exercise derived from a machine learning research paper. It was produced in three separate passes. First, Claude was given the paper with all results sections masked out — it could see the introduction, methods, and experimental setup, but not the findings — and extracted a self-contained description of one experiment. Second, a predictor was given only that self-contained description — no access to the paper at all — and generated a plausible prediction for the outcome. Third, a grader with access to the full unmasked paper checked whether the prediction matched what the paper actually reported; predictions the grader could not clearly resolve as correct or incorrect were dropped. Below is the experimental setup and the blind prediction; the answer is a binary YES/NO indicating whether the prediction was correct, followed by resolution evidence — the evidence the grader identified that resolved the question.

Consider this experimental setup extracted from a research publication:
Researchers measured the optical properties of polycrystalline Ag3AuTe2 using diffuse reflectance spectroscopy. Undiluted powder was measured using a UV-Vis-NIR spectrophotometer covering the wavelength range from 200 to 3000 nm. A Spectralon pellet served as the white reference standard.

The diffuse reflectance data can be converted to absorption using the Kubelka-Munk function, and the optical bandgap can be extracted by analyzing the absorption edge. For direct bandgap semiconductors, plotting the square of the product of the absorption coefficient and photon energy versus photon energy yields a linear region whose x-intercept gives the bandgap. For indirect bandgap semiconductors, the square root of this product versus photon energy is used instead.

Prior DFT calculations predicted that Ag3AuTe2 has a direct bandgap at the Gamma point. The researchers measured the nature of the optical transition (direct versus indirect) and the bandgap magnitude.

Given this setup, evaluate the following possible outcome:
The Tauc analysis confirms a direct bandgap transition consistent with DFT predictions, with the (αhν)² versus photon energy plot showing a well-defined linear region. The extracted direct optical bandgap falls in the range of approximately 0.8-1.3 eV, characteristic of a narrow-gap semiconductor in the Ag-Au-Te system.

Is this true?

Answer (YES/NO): NO